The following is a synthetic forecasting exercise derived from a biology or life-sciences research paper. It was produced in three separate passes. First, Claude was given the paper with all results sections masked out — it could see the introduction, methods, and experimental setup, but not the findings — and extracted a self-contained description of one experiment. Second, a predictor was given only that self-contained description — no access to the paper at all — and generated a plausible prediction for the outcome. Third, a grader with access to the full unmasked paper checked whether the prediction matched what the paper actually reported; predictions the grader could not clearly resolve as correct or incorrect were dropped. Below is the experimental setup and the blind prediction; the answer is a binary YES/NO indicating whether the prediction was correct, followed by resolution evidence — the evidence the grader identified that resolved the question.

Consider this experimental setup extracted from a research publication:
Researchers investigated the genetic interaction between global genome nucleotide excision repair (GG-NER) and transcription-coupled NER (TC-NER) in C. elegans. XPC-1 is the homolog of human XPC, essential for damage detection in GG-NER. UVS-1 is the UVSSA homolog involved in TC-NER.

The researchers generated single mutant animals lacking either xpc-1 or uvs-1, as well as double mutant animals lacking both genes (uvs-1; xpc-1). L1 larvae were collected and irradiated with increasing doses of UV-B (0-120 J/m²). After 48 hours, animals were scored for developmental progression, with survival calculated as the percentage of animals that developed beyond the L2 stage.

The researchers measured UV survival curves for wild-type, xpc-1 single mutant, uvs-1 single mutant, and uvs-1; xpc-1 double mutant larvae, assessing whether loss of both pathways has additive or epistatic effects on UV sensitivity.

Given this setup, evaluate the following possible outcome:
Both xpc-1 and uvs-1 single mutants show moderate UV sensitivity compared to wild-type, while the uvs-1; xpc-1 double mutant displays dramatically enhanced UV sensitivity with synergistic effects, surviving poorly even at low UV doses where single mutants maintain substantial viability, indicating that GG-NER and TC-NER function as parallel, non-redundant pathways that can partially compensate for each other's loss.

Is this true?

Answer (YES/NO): NO